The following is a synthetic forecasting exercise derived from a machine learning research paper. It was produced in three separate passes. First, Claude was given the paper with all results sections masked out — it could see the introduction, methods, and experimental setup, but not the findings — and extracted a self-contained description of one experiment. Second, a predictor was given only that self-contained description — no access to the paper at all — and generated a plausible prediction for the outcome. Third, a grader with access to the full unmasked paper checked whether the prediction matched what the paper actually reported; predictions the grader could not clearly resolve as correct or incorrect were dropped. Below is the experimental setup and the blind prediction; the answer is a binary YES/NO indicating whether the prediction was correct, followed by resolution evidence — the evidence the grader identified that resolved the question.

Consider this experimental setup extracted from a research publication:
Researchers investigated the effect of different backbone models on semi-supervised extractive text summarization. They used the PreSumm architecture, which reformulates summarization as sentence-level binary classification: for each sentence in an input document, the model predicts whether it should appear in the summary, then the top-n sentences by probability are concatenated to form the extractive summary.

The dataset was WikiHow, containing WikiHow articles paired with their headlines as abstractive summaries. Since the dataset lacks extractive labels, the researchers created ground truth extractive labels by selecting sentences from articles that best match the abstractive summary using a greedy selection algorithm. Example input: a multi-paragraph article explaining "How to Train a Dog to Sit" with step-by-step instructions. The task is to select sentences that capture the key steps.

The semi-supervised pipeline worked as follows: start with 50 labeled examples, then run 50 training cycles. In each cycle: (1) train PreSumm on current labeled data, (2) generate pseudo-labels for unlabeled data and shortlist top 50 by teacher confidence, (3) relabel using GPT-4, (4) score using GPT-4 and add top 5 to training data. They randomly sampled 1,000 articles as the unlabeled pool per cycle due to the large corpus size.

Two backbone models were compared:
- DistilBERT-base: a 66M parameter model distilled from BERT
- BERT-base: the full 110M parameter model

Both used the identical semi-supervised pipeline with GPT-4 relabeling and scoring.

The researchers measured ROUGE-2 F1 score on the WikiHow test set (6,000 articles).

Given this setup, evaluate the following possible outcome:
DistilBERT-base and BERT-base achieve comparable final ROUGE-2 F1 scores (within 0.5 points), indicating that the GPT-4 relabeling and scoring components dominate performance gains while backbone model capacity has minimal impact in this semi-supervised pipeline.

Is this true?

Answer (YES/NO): NO